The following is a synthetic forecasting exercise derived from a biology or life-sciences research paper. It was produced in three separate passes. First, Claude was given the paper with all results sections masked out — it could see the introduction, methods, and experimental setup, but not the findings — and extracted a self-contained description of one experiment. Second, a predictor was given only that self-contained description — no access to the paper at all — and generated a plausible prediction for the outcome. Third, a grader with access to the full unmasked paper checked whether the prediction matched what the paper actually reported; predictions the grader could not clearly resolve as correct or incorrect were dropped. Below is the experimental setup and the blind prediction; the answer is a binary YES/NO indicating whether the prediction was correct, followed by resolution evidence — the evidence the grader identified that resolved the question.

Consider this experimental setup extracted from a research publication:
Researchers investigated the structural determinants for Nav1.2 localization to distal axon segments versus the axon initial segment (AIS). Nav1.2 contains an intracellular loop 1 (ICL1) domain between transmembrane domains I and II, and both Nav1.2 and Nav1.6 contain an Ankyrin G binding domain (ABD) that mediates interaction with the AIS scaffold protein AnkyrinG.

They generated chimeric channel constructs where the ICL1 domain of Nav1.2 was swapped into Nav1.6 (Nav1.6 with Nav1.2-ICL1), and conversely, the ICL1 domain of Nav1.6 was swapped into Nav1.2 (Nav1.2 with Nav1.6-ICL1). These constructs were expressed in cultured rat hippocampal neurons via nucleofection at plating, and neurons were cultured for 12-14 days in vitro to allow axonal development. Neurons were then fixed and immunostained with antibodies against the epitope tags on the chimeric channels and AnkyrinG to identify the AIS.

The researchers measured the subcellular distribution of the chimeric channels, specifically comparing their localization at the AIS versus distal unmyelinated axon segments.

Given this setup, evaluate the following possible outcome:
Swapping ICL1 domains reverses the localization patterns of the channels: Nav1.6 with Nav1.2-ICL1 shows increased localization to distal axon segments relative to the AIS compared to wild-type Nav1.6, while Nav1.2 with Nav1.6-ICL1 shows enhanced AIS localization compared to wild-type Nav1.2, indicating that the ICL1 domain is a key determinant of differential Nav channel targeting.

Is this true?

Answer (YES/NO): YES